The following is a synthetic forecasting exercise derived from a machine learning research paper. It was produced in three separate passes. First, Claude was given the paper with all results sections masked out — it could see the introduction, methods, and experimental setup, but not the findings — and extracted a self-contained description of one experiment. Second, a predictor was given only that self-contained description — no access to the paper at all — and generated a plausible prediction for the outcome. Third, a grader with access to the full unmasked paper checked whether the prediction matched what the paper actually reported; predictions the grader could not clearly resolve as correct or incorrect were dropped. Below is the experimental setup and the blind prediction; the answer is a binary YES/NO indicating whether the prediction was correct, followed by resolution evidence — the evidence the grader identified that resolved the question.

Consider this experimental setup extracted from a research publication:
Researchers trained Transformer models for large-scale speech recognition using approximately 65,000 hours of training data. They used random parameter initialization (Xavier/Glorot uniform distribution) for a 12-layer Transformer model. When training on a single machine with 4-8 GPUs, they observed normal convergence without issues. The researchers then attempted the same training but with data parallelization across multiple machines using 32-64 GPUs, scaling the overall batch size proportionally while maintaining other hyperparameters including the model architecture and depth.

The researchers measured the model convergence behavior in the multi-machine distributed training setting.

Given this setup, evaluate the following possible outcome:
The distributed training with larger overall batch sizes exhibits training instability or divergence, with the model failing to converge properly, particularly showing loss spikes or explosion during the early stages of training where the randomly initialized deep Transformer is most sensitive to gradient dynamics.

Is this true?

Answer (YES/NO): YES